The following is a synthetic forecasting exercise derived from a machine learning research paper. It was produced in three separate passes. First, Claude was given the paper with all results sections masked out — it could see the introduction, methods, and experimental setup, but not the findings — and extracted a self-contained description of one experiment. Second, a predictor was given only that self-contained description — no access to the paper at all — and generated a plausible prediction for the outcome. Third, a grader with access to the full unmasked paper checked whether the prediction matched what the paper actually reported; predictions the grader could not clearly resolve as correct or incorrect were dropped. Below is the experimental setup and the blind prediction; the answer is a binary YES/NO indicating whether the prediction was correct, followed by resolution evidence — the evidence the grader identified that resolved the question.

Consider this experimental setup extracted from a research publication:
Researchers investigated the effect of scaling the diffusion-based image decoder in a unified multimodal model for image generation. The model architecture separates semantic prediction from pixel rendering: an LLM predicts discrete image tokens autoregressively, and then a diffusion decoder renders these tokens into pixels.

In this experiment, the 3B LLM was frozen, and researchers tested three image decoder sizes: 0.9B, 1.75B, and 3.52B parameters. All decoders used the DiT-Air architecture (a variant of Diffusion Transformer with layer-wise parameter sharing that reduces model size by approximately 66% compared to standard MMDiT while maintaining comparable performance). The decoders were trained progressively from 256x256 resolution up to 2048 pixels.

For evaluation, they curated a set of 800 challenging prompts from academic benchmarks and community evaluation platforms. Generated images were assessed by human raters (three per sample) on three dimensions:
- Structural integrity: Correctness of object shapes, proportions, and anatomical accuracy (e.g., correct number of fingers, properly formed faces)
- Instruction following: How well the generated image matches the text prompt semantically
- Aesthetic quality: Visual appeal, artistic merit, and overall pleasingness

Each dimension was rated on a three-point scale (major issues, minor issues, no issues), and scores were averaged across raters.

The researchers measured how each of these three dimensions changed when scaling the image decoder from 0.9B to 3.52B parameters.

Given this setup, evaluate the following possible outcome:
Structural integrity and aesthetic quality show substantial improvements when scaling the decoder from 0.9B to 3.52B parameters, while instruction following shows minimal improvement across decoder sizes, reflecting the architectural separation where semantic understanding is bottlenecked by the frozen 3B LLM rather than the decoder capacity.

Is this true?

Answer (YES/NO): NO